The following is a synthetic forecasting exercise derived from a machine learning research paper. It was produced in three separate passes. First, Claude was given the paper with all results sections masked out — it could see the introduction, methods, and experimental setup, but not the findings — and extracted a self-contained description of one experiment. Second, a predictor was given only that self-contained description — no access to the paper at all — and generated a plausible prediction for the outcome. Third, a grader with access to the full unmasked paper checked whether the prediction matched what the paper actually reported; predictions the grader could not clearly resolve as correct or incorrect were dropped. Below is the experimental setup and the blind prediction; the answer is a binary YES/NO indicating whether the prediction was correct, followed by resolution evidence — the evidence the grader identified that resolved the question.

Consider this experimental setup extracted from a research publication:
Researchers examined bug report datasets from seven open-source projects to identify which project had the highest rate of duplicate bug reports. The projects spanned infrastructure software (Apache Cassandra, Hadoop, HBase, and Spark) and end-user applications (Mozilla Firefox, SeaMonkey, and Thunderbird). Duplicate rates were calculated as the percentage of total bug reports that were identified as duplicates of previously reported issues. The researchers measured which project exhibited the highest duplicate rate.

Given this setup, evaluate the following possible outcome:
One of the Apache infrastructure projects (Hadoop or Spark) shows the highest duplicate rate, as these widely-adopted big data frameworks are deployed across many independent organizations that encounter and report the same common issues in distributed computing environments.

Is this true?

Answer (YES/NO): NO